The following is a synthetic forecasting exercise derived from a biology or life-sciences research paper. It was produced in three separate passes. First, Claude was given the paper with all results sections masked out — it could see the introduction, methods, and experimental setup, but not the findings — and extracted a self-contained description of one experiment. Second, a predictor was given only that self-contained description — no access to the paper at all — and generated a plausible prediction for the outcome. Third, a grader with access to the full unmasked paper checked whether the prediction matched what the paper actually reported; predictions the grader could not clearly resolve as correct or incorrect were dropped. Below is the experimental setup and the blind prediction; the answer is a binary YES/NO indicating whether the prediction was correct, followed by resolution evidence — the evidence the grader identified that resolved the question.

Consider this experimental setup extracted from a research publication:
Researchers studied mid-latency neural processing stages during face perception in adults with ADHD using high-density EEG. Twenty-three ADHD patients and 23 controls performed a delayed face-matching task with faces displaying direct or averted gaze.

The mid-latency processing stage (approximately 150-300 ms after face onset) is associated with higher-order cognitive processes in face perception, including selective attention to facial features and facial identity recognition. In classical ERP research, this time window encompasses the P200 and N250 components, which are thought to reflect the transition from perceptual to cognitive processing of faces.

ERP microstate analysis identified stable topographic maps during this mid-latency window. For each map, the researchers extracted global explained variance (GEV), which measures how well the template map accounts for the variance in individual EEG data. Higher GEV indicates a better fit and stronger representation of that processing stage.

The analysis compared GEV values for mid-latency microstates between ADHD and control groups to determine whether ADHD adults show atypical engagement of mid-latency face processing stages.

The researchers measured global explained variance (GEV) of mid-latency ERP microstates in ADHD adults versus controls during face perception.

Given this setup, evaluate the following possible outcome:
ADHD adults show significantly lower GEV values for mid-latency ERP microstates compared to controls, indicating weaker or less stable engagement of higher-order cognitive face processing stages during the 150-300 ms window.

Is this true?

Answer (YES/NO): NO